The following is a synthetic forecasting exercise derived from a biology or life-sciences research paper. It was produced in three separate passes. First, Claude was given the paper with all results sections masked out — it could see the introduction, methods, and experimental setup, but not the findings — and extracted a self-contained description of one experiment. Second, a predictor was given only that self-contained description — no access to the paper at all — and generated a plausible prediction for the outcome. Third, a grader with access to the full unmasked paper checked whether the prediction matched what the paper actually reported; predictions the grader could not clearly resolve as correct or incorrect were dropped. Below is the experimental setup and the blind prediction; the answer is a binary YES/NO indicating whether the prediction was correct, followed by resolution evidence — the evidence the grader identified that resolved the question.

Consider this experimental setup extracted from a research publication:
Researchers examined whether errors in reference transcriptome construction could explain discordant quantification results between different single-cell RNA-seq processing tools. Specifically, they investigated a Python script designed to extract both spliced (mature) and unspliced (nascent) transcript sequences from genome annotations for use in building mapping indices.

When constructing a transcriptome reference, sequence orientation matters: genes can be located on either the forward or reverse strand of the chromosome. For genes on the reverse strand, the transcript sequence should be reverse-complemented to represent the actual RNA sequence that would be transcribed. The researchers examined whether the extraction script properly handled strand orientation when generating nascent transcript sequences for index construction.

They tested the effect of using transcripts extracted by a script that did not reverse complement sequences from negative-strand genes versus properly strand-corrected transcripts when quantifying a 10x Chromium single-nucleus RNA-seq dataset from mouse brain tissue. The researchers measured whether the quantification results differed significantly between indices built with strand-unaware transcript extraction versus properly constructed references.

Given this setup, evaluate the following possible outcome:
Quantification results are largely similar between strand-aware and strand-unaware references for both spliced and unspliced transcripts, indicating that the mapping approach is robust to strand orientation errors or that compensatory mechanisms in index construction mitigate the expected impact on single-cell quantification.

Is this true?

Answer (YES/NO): NO